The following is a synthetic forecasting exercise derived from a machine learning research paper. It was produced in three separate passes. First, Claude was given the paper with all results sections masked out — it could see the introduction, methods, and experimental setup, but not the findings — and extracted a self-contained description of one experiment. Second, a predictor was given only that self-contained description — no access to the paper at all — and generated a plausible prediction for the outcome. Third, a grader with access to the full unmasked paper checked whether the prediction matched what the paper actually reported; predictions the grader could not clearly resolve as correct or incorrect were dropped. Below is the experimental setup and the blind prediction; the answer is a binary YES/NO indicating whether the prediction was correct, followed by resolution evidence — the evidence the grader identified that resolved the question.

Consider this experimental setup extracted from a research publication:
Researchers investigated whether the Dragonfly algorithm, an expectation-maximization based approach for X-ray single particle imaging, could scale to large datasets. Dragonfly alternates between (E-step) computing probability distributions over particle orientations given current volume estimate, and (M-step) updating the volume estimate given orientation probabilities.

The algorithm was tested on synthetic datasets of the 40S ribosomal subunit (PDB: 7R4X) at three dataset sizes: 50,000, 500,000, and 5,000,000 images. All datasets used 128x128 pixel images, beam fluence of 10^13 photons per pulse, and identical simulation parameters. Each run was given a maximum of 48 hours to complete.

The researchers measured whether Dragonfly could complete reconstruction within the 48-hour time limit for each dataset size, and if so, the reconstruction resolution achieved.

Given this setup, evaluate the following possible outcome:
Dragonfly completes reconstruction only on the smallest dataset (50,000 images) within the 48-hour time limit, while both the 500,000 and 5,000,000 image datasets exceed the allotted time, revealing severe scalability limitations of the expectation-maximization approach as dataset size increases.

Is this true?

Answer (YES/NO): NO